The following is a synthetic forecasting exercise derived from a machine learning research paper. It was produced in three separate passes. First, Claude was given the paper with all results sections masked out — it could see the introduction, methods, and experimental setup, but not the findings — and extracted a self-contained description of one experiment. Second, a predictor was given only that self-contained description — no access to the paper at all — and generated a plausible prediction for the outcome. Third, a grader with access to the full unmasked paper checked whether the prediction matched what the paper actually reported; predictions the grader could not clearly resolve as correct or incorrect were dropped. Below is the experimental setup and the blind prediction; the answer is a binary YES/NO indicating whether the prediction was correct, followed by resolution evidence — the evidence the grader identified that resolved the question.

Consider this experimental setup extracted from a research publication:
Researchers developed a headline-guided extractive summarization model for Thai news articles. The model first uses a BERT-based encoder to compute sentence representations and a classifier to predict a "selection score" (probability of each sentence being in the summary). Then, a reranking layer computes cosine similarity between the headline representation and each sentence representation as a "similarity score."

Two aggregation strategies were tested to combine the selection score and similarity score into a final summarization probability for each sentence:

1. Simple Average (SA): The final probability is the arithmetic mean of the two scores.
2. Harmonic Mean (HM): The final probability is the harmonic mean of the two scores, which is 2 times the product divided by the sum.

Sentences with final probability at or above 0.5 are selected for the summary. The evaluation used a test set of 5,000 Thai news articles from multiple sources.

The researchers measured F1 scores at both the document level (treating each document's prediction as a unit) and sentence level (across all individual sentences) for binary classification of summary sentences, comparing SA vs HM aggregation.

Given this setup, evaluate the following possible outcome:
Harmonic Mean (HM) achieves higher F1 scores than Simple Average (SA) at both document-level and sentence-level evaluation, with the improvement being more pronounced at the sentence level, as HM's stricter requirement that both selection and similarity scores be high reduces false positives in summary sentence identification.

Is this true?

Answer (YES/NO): NO